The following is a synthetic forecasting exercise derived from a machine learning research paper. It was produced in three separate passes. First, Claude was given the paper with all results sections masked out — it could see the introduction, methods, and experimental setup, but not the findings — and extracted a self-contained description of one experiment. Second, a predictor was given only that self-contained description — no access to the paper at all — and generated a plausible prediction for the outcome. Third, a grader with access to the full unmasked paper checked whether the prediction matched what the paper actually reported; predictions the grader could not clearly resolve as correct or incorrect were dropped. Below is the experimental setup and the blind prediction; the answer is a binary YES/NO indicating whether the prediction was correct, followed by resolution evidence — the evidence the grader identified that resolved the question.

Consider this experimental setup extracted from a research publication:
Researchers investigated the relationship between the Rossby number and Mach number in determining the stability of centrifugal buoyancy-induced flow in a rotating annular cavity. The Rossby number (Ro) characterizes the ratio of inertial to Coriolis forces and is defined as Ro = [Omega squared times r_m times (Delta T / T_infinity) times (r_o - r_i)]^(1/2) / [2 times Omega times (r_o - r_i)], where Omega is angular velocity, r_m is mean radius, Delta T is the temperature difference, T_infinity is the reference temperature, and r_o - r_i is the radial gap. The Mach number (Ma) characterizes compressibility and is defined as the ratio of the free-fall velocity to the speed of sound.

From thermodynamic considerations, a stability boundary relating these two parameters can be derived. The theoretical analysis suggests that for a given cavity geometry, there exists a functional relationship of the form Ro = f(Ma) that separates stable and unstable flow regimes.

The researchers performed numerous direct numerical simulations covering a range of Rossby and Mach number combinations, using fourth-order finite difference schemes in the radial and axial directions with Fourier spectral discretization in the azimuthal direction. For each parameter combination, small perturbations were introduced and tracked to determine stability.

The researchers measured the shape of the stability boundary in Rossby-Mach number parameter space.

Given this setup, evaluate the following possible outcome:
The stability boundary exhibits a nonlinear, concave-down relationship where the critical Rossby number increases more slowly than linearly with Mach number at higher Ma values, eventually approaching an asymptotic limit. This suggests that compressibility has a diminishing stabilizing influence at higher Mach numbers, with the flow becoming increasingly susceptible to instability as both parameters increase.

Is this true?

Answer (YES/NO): NO